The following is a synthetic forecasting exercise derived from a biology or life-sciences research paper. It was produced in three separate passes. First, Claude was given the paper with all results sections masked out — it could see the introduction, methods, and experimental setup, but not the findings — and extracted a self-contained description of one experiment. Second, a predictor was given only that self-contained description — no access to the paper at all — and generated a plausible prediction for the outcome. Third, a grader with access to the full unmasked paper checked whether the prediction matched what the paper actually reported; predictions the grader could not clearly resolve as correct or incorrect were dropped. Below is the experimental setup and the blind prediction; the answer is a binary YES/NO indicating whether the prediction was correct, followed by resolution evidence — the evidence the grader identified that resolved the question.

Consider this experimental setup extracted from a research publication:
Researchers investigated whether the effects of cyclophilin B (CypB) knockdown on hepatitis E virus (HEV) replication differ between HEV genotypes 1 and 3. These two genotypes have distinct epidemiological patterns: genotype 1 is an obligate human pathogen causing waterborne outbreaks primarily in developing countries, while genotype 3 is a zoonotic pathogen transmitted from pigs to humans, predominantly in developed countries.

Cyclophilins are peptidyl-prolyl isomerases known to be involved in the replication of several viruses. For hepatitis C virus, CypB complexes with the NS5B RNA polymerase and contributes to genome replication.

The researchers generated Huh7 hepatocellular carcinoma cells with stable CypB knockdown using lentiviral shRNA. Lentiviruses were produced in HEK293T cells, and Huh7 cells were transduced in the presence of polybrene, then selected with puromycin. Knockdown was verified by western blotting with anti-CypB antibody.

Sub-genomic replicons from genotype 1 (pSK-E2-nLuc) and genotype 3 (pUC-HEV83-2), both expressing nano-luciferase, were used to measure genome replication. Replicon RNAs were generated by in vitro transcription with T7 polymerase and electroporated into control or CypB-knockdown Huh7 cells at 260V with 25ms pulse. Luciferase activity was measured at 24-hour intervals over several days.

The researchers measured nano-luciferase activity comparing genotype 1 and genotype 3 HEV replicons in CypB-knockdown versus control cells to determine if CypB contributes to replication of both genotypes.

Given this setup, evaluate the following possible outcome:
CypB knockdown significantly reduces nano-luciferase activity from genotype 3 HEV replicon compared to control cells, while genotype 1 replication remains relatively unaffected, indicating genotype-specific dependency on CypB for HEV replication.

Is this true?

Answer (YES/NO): NO